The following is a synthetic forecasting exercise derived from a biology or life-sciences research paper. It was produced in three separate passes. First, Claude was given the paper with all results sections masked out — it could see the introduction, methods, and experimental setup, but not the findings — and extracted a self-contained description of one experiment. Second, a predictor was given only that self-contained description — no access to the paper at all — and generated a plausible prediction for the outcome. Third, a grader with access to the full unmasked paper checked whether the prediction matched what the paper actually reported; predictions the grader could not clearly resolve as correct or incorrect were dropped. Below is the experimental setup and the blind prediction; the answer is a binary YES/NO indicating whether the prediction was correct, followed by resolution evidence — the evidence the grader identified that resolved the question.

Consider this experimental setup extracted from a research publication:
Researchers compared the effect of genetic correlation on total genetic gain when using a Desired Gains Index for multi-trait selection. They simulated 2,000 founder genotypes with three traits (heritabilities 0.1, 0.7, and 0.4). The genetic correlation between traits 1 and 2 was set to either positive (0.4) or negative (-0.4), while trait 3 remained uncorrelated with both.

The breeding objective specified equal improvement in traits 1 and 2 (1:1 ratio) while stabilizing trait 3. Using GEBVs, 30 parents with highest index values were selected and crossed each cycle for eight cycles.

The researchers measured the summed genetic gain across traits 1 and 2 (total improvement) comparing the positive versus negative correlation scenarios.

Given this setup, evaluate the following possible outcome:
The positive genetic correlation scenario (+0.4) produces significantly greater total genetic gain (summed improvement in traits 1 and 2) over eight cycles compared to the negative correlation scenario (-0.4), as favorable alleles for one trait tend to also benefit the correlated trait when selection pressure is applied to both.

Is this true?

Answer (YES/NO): YES